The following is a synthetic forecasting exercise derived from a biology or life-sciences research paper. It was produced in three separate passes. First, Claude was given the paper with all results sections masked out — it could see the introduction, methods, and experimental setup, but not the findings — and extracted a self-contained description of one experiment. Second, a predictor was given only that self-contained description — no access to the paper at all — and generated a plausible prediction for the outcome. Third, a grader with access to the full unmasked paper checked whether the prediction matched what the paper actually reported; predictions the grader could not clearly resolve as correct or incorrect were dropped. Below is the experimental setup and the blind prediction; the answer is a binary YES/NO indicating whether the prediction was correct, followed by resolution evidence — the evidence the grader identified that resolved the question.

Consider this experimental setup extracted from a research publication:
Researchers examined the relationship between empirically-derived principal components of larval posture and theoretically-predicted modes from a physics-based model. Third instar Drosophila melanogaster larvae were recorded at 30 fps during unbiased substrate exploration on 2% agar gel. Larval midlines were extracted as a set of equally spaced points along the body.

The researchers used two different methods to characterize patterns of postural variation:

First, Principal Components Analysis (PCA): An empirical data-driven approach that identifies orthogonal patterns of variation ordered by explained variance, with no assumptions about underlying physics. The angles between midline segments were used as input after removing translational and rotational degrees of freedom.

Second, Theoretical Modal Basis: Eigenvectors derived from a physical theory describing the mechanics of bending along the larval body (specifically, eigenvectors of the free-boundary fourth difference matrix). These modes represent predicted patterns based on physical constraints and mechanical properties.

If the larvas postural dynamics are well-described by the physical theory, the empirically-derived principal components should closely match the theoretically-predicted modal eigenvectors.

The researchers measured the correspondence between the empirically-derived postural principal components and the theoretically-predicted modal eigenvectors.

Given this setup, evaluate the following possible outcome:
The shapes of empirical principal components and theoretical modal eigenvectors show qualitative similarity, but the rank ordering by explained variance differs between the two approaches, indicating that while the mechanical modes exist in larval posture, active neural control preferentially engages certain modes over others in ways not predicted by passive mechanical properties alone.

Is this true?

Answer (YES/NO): NO